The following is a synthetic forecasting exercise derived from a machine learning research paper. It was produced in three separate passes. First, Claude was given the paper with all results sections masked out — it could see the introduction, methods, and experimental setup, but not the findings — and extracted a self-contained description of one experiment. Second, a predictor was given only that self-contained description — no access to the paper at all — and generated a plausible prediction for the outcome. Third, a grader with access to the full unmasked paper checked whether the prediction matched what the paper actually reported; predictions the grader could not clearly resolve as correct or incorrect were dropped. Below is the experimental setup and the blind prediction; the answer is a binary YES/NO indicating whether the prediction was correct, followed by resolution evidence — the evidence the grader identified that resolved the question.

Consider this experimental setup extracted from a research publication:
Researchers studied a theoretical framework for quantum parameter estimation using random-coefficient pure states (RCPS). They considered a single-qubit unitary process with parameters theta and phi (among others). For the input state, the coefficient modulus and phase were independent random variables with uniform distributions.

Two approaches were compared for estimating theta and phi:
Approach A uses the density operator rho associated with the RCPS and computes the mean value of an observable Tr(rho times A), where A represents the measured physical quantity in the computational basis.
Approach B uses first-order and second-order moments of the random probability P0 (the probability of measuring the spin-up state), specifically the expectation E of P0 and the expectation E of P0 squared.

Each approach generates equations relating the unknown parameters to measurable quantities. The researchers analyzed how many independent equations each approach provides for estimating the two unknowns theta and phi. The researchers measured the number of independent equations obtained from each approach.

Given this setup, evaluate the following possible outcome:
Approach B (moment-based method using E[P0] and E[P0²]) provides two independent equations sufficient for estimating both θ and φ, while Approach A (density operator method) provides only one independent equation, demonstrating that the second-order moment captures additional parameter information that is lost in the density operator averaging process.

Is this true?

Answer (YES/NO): YES